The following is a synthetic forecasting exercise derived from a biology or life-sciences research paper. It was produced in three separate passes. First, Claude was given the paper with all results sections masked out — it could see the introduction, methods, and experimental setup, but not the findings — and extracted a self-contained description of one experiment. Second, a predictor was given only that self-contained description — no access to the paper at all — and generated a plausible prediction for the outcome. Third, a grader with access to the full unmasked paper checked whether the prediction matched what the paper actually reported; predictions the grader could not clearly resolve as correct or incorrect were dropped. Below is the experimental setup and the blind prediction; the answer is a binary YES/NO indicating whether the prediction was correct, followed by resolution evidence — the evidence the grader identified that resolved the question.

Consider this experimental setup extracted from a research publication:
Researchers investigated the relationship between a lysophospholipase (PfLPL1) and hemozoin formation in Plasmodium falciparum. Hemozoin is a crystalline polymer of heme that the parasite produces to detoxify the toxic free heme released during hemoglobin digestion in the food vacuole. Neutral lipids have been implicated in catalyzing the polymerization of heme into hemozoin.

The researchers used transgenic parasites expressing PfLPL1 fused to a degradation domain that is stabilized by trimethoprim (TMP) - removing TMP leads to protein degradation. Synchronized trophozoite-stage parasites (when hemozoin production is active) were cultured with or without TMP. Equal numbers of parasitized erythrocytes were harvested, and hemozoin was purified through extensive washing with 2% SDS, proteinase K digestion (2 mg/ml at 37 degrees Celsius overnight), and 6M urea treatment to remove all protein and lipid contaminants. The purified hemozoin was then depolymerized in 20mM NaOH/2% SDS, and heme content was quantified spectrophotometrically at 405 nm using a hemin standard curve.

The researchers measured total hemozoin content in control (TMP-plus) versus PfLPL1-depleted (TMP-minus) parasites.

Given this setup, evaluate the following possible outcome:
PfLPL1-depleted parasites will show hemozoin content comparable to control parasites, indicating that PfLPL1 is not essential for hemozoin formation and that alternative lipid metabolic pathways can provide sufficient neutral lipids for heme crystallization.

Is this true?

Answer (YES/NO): NO